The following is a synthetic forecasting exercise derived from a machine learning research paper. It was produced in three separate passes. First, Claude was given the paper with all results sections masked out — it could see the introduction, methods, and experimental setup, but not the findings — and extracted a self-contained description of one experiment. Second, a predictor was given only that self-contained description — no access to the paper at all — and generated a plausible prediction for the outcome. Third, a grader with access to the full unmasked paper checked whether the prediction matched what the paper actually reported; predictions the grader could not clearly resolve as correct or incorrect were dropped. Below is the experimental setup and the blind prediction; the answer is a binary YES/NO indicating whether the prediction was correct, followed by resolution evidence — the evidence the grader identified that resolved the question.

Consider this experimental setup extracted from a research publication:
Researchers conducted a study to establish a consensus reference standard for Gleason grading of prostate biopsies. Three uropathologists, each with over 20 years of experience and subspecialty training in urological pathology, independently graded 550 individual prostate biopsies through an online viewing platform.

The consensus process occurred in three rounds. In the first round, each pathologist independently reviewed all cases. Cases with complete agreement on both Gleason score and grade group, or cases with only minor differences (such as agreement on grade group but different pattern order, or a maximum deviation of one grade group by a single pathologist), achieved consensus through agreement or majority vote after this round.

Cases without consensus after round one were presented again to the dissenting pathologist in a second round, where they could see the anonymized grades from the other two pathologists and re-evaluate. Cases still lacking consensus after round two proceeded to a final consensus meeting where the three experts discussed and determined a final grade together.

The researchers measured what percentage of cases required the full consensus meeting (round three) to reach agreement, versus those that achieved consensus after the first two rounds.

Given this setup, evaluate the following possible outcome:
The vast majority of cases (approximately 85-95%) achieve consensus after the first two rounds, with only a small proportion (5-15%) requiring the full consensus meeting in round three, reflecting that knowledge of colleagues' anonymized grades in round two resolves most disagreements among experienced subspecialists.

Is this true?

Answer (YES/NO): YES